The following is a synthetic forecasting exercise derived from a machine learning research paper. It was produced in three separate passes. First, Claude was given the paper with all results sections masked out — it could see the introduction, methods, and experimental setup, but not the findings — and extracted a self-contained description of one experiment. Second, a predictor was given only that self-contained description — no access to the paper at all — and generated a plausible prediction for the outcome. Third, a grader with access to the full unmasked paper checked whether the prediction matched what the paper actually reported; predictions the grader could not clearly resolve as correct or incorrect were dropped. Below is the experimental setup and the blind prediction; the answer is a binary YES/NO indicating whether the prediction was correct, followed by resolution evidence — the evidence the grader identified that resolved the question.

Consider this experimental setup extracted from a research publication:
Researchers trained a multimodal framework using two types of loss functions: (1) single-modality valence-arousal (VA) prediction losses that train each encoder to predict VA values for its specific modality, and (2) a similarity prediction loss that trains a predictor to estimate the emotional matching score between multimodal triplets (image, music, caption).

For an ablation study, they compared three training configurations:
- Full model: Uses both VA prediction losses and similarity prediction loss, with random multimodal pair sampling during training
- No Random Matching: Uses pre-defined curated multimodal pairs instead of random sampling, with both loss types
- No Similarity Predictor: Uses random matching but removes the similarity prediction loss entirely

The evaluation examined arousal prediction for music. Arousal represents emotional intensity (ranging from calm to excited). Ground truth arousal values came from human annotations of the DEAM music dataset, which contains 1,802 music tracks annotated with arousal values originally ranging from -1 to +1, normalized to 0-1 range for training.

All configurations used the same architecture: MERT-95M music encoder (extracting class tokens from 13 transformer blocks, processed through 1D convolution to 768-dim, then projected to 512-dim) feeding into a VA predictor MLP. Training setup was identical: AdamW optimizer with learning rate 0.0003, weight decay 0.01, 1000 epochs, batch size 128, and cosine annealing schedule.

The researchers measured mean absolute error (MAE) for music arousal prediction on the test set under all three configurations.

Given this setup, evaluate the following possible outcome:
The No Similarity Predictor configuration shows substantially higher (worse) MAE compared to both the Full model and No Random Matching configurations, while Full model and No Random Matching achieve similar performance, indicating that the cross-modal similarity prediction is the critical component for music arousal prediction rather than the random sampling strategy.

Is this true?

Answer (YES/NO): NO